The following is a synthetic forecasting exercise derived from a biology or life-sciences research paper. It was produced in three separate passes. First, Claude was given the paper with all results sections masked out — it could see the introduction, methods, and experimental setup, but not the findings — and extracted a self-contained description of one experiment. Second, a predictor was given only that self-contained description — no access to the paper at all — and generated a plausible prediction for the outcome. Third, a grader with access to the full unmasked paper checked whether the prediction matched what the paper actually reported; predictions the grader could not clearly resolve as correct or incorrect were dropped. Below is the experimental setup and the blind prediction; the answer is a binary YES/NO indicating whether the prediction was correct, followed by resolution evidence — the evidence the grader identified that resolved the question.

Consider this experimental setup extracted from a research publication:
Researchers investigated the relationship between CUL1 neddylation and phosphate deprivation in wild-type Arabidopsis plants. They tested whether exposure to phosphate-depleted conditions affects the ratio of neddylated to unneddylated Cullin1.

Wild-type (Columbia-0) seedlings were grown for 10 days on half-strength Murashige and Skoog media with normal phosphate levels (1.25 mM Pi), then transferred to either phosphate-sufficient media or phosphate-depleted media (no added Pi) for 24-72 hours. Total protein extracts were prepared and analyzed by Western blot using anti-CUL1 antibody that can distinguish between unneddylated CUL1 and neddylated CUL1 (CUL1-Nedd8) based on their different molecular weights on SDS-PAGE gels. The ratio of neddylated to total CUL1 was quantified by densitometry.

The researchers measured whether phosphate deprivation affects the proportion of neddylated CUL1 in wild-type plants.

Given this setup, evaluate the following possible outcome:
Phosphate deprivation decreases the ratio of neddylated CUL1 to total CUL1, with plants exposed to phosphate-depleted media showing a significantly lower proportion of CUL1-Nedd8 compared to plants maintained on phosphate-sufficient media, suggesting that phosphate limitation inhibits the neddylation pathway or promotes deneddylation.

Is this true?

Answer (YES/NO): NO